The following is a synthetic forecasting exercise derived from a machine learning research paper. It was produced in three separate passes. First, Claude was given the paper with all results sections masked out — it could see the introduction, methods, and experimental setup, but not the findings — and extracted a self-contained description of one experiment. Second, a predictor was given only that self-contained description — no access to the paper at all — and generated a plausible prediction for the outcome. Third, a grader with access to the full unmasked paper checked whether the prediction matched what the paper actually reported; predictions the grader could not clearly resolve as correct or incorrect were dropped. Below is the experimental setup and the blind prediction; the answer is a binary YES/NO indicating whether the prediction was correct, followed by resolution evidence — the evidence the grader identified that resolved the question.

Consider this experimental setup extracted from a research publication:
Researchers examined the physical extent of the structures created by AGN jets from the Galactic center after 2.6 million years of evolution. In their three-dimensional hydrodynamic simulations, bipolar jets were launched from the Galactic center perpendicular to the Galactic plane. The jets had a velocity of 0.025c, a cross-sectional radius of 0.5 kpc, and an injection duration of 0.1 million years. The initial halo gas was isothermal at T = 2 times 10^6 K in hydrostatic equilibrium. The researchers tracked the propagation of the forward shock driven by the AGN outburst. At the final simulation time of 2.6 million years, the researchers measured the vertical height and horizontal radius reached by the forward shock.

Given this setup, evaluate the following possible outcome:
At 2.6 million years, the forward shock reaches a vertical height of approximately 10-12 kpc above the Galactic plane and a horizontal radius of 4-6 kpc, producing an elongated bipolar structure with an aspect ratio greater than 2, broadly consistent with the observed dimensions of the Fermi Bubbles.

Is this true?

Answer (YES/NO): NO